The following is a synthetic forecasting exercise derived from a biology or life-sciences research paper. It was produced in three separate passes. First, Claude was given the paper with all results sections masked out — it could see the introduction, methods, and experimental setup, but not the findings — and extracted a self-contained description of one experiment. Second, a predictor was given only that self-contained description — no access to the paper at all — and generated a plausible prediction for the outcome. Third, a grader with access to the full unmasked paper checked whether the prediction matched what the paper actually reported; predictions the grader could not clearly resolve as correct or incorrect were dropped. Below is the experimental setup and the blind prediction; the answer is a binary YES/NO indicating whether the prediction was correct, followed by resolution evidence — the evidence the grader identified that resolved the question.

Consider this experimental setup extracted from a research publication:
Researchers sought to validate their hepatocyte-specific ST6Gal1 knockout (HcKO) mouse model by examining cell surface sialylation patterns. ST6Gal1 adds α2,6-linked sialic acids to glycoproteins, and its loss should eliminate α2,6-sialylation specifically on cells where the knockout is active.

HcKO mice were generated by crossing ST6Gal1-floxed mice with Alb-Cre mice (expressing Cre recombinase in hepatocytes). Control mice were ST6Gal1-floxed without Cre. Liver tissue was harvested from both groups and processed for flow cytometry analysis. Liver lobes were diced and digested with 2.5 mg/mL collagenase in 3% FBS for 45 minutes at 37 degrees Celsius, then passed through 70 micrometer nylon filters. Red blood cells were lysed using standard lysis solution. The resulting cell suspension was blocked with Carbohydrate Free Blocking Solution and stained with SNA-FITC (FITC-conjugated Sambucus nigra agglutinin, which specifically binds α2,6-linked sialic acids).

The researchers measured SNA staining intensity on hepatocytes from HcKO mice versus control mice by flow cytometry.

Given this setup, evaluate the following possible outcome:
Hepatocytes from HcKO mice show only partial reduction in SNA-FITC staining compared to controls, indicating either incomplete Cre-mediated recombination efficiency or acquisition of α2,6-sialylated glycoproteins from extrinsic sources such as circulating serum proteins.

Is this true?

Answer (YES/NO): NO